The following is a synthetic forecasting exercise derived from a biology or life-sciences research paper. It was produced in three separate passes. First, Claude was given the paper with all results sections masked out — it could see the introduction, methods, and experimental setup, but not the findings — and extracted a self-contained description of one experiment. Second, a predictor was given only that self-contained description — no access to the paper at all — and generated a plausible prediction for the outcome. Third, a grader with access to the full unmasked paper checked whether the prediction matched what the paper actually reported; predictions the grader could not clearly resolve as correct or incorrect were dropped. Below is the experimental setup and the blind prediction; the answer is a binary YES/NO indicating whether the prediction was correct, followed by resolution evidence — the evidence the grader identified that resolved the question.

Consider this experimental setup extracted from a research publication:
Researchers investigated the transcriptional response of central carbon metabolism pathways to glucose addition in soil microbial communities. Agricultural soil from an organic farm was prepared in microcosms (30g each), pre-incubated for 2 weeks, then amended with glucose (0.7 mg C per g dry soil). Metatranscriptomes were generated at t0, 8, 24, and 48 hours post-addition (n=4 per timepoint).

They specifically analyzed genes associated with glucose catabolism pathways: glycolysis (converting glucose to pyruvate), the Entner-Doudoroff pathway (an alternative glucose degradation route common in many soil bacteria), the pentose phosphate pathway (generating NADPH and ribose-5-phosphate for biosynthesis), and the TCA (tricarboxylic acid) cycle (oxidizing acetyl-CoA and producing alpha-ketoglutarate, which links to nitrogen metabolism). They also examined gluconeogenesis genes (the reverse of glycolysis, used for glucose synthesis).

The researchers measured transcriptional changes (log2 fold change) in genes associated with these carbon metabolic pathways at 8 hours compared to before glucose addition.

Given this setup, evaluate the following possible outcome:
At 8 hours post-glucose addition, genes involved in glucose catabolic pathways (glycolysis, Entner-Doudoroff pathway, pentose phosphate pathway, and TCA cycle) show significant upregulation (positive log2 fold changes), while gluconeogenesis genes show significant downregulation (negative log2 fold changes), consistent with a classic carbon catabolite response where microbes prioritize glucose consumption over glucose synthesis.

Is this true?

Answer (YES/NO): NO